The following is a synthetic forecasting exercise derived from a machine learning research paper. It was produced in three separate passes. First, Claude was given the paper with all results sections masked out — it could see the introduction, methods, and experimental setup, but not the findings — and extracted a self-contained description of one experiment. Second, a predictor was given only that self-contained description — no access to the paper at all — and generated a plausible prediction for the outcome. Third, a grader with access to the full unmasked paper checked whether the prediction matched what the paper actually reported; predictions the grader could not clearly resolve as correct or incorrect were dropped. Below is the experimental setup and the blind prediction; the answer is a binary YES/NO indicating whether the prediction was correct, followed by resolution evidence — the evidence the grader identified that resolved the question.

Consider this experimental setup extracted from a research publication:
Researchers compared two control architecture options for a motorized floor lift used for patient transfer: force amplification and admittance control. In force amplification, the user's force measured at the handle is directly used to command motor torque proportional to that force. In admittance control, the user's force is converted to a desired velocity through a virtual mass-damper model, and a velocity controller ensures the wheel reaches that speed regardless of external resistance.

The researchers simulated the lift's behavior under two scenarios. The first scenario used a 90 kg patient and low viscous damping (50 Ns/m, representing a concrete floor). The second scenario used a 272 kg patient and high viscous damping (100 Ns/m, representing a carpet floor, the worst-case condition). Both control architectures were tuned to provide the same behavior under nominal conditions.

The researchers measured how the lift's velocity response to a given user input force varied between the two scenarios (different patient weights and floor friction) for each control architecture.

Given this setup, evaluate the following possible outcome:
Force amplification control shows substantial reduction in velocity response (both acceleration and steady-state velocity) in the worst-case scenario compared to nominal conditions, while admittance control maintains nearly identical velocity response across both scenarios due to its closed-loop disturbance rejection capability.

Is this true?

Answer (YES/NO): YES